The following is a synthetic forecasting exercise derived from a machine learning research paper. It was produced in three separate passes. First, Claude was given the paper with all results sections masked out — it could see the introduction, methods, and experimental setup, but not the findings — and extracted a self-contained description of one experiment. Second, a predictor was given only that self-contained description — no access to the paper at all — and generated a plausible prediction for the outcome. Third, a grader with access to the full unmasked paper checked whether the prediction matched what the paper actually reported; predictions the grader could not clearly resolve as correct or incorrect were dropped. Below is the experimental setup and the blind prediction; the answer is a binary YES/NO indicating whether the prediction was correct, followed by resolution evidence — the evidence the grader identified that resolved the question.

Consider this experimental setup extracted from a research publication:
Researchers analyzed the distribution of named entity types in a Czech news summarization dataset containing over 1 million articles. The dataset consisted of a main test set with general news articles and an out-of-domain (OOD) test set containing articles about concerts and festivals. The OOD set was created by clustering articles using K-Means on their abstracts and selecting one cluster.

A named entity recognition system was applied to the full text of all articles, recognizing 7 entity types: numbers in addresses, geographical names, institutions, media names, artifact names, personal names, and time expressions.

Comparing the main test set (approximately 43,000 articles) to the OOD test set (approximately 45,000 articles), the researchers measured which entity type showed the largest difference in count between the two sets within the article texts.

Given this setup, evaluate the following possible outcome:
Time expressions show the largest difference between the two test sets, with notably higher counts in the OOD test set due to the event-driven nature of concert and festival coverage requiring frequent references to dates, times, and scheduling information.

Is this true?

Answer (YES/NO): NO